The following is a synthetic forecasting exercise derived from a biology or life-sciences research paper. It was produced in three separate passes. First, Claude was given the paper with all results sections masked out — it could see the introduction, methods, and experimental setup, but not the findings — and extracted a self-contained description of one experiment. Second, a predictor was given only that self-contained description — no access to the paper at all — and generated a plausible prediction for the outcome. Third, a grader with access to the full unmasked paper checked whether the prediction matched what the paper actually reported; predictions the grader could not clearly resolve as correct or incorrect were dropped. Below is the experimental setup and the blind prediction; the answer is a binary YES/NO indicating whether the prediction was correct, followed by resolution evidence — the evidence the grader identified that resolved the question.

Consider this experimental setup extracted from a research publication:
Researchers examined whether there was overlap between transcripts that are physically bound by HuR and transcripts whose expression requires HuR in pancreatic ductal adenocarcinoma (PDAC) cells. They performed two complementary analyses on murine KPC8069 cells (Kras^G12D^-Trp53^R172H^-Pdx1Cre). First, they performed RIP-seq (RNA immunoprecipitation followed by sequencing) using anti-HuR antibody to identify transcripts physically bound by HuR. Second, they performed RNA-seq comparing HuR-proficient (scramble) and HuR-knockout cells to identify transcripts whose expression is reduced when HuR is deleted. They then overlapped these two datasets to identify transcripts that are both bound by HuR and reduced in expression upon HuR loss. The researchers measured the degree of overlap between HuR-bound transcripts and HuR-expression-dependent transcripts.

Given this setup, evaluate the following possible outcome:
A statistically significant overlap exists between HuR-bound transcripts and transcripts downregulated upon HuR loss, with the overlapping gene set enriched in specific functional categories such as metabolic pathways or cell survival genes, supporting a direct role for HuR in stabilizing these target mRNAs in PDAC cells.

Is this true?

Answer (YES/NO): NO